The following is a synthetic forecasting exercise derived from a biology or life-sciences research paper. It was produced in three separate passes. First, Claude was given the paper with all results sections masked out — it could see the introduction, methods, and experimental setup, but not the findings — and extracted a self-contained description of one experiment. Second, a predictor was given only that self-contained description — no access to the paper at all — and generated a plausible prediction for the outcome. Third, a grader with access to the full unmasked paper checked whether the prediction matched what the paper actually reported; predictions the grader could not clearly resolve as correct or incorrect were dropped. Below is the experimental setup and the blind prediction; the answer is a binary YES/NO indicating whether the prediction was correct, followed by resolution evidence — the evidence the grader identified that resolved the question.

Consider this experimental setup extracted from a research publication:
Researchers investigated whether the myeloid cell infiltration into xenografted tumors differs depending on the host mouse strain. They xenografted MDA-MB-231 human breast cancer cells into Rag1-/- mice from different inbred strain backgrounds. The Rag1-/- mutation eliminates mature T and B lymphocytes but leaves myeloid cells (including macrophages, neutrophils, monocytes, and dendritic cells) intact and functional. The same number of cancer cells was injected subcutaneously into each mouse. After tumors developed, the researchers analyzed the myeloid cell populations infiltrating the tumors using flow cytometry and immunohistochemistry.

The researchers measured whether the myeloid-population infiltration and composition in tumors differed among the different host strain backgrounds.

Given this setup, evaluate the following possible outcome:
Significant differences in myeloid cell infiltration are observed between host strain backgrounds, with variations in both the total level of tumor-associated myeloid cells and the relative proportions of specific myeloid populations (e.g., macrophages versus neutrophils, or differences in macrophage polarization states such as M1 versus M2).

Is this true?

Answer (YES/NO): YES